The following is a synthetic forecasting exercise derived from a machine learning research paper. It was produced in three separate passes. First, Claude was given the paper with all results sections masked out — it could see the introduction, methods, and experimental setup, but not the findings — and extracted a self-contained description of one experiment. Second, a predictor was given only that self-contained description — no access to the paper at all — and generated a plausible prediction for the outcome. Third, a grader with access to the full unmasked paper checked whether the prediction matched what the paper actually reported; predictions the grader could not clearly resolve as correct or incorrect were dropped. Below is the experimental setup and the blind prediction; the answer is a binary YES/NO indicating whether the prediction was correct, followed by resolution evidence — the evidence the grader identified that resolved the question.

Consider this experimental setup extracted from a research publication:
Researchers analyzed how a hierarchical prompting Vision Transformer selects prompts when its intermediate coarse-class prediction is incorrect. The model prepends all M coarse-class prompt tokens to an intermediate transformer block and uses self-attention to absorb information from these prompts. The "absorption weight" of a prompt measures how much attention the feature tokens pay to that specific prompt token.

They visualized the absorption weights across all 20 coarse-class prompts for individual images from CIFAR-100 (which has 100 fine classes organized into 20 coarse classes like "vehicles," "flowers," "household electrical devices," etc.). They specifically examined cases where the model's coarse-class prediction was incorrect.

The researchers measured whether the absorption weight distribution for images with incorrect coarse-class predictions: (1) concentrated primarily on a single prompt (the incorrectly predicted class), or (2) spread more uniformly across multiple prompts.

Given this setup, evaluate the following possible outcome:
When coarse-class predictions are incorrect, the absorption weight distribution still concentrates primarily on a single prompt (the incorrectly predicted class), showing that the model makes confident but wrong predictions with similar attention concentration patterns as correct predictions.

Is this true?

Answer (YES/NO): YES